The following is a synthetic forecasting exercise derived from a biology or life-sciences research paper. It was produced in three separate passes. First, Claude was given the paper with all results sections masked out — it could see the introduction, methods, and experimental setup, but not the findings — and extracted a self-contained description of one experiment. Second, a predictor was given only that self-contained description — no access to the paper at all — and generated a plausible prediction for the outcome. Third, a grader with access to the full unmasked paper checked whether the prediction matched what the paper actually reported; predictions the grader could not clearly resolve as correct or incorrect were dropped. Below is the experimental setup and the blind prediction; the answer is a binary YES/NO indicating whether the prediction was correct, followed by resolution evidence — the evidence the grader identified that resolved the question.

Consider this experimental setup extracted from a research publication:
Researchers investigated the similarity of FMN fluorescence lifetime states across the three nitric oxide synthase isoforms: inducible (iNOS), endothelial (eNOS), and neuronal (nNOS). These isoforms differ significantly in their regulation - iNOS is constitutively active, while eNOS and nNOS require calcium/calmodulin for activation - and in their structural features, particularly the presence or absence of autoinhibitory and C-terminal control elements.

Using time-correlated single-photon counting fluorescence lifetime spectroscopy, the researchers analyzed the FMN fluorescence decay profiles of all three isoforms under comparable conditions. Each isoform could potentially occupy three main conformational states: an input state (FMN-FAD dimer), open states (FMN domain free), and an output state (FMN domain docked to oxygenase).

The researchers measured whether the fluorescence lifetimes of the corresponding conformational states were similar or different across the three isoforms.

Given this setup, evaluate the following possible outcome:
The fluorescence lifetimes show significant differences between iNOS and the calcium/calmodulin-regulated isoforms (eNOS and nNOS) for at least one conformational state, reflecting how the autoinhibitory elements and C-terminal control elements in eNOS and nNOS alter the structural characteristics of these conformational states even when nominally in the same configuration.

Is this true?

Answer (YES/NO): NO